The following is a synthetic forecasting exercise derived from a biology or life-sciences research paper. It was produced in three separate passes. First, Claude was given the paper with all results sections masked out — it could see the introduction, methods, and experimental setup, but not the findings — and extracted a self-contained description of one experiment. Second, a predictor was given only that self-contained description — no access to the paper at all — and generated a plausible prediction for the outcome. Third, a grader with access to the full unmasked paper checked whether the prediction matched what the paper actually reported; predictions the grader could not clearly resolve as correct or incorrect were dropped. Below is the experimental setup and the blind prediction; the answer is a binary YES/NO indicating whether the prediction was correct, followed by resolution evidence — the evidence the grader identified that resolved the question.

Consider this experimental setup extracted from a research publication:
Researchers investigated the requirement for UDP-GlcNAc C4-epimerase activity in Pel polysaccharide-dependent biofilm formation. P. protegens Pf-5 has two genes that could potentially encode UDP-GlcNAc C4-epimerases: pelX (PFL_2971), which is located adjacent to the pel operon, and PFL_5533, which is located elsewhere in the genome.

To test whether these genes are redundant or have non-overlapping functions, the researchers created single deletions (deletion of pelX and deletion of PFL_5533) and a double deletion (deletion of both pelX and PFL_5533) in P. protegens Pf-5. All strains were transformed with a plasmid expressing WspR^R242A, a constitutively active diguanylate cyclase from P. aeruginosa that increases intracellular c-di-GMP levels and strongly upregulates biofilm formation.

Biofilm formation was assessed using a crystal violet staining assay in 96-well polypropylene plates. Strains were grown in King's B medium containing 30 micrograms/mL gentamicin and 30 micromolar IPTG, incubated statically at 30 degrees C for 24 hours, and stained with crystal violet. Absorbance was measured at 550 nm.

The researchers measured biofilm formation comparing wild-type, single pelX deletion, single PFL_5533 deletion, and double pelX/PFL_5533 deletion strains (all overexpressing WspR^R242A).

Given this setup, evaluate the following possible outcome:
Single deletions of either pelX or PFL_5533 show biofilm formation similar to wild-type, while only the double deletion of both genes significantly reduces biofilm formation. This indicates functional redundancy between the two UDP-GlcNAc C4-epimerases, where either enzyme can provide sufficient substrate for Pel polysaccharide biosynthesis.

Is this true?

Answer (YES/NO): YES